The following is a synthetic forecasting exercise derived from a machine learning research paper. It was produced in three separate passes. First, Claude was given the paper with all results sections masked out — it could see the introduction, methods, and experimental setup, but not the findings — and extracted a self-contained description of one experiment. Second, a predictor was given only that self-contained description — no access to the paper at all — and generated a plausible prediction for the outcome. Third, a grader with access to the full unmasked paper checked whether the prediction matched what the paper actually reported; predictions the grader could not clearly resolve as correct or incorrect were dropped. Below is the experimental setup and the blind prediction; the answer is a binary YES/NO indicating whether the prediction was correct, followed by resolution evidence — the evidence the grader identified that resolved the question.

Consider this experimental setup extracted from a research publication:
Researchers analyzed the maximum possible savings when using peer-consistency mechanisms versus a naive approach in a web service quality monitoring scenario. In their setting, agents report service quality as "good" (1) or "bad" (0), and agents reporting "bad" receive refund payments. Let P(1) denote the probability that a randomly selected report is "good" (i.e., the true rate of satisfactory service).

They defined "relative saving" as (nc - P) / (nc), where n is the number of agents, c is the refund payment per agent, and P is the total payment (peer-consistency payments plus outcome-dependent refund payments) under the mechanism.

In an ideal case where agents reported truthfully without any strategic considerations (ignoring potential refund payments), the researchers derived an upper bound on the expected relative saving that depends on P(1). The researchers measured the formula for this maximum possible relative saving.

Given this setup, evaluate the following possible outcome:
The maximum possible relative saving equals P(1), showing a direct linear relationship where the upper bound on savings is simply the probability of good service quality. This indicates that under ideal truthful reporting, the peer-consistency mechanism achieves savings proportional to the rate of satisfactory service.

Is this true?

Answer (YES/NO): NO